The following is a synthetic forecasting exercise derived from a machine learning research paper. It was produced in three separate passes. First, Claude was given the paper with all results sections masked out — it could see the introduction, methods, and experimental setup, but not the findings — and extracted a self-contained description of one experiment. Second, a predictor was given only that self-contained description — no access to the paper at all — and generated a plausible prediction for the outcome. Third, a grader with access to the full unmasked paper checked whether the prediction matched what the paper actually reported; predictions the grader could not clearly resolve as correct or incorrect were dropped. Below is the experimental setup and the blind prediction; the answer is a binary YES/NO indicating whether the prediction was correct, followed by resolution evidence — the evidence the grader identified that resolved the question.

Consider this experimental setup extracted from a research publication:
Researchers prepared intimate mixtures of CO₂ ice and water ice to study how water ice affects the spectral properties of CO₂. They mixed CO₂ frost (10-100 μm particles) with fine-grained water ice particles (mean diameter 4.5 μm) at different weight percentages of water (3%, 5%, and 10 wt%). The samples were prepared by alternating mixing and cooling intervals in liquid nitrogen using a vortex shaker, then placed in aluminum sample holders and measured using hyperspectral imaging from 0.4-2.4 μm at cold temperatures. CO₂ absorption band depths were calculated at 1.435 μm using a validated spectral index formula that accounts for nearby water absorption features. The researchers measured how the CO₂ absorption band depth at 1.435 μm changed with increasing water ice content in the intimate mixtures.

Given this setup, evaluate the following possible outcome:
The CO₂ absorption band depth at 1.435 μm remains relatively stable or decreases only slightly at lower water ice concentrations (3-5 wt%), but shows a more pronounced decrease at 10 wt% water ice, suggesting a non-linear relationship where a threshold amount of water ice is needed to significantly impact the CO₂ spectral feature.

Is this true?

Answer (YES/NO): NO